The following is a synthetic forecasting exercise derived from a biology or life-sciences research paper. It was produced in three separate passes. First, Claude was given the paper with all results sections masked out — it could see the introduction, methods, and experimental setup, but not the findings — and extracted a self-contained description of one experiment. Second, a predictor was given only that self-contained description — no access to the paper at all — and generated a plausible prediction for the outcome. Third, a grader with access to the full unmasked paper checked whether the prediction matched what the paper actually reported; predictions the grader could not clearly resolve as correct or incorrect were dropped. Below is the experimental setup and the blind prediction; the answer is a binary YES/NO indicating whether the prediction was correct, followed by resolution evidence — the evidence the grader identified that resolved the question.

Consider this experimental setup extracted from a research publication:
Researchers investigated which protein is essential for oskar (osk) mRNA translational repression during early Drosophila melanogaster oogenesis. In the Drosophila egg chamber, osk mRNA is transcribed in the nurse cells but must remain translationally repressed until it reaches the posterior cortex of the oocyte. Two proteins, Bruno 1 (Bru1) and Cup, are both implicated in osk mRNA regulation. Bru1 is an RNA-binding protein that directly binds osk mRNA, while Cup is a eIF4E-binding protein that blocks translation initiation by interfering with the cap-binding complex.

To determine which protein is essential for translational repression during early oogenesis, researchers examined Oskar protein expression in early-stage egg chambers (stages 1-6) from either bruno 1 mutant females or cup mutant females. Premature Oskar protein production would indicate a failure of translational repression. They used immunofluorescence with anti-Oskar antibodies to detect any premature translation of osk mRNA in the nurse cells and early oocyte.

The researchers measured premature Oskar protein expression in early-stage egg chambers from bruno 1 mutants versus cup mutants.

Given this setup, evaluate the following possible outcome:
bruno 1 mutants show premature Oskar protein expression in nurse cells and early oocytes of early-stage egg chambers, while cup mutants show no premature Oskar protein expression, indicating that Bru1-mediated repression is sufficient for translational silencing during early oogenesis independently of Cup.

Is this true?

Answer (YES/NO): NO